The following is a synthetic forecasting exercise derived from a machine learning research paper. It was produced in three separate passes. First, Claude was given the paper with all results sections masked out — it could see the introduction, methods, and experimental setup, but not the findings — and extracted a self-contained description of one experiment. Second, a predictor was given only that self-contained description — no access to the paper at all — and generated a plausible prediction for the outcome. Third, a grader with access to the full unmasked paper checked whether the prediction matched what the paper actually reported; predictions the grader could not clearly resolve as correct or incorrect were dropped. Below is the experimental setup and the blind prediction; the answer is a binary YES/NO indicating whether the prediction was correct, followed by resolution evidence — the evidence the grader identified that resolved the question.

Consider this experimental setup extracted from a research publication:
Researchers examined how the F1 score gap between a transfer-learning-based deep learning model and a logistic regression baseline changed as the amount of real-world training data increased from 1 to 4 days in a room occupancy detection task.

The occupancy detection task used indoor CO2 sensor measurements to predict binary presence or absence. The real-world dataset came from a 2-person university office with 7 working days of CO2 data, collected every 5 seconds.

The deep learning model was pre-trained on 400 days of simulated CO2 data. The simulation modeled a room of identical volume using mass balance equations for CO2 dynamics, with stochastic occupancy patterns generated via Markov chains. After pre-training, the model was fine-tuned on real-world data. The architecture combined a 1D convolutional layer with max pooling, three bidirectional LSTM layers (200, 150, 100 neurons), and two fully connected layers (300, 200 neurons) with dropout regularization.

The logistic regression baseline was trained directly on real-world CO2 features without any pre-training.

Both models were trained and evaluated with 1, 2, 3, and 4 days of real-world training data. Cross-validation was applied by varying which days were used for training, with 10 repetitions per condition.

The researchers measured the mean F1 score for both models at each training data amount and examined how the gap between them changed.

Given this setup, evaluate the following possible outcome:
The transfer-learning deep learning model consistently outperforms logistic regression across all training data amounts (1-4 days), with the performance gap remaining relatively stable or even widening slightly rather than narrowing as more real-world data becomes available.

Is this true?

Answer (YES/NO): NO